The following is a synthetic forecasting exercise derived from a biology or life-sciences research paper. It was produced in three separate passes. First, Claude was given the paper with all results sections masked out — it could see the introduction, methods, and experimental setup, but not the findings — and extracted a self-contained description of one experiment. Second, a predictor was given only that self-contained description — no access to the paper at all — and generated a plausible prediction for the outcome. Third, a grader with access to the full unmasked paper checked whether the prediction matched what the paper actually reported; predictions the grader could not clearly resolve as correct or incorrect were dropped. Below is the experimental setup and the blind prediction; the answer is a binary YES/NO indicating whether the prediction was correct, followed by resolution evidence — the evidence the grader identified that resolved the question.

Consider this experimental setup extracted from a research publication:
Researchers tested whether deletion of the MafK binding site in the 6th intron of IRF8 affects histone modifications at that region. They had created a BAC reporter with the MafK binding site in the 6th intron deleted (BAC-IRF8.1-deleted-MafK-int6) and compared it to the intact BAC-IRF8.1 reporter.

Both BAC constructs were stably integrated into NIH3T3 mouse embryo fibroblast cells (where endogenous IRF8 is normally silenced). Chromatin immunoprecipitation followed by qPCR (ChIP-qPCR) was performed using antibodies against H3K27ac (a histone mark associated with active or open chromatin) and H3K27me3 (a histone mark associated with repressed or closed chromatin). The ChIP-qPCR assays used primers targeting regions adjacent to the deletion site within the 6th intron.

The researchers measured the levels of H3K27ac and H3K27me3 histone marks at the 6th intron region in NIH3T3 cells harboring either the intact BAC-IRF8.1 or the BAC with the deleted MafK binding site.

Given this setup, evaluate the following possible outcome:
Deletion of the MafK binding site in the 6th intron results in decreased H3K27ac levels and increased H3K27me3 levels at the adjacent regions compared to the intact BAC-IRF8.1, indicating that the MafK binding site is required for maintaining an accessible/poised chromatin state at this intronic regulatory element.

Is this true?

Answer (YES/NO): NO